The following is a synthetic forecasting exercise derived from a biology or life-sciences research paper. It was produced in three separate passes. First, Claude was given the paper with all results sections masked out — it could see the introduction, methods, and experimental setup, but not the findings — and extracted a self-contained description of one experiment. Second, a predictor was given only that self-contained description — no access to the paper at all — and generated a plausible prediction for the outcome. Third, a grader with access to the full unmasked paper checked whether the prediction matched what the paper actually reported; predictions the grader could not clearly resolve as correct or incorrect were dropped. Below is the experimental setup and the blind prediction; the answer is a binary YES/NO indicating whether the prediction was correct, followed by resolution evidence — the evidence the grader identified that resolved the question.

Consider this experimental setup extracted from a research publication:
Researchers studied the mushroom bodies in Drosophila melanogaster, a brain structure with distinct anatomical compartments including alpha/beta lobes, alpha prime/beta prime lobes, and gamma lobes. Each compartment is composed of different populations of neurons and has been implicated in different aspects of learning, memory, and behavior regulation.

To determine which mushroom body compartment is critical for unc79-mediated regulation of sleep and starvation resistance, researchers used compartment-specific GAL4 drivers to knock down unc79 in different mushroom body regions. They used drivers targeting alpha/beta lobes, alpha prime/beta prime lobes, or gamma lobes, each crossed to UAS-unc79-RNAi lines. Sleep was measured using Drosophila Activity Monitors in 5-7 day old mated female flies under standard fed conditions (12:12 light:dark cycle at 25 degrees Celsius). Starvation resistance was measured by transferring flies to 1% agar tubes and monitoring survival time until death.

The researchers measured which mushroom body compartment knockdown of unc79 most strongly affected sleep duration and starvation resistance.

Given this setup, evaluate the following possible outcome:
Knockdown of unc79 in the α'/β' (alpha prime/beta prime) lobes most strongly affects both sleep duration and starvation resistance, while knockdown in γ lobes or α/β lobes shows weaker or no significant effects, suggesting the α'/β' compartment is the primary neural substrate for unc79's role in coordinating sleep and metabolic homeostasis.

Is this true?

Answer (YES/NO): NO